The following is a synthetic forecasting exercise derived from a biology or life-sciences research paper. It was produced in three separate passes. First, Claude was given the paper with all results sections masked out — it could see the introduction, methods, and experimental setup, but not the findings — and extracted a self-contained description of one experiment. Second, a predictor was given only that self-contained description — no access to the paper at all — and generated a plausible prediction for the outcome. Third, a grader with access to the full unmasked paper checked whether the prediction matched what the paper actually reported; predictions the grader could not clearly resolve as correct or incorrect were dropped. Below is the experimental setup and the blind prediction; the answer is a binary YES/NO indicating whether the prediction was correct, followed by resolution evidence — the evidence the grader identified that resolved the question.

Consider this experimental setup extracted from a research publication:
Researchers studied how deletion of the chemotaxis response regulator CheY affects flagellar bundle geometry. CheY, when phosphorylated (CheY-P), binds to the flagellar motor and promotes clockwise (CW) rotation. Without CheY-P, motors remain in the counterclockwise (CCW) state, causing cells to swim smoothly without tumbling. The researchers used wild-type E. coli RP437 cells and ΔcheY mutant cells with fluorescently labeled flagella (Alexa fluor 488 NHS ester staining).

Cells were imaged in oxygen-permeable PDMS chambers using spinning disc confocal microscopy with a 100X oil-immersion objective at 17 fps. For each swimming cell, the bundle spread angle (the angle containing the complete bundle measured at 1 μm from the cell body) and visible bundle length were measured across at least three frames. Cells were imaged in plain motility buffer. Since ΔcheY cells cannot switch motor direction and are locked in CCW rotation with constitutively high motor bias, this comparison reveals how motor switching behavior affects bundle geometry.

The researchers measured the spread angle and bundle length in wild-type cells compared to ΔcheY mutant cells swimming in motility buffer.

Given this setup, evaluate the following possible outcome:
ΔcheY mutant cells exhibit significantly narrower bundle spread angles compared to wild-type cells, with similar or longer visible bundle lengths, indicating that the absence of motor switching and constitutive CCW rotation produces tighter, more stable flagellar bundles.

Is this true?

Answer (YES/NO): YES